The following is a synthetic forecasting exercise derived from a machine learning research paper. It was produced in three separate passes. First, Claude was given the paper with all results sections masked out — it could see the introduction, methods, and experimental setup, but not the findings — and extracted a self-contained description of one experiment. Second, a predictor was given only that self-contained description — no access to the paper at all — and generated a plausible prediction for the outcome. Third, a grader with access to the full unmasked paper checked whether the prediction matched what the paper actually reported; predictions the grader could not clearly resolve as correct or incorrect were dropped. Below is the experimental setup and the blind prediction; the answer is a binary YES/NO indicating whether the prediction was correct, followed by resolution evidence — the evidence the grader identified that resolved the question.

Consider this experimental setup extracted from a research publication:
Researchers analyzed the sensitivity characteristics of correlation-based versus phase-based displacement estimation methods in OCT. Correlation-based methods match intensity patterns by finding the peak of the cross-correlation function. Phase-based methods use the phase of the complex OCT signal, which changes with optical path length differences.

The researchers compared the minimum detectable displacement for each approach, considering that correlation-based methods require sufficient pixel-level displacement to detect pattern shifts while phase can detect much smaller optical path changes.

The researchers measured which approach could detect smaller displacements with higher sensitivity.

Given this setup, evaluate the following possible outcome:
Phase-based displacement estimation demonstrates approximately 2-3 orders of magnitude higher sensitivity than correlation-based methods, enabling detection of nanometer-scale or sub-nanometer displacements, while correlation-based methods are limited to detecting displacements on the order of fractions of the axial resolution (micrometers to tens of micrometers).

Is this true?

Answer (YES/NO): NO